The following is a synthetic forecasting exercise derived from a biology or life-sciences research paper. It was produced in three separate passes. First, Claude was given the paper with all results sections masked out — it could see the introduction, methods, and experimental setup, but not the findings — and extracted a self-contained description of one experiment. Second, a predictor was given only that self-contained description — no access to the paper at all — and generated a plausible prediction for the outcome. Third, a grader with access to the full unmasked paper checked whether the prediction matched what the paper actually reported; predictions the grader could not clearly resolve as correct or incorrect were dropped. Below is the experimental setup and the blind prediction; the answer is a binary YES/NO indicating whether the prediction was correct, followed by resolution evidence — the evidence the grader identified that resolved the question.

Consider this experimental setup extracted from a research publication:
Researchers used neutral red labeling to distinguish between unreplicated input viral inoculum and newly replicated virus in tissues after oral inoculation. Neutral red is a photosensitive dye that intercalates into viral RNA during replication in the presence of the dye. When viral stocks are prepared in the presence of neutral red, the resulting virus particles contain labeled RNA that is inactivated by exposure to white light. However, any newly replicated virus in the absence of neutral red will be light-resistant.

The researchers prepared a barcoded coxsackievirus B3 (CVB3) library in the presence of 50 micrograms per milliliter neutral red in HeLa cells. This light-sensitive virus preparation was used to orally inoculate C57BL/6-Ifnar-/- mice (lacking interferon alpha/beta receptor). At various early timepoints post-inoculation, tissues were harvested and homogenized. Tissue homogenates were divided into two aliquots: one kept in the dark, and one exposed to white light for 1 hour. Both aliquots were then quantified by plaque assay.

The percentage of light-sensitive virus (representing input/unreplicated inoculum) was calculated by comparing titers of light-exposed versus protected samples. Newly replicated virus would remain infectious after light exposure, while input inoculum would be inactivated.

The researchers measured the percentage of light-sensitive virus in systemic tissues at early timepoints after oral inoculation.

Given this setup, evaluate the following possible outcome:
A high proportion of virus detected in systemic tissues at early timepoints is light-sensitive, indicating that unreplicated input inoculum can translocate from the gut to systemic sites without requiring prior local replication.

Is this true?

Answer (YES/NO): YES